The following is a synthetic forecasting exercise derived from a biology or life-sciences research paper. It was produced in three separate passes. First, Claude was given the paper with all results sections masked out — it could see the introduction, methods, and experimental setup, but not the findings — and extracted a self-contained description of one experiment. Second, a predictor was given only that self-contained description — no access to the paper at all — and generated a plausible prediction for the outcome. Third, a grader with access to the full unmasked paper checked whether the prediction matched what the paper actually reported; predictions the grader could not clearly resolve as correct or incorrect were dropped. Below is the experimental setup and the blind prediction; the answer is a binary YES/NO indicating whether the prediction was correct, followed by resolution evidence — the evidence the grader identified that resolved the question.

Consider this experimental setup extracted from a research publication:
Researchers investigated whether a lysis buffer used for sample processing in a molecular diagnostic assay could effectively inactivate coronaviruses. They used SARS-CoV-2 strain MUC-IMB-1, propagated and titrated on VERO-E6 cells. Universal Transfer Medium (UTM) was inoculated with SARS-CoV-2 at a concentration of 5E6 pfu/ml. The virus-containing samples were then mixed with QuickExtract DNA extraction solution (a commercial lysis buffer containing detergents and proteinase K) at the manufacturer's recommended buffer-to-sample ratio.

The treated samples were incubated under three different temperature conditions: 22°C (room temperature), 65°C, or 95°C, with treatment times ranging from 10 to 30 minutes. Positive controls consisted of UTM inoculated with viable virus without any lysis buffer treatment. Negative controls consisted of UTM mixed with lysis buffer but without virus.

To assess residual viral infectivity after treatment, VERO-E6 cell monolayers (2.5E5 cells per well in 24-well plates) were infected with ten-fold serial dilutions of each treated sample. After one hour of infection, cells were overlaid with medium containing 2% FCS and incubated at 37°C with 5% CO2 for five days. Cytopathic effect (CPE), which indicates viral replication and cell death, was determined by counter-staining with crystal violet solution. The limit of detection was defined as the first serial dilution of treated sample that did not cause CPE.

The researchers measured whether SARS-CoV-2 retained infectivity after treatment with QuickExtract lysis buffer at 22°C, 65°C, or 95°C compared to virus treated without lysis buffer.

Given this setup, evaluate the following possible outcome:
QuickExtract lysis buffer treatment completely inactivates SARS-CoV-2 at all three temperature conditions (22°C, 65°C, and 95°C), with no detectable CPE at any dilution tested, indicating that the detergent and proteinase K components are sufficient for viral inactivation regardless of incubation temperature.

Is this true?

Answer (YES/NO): NO